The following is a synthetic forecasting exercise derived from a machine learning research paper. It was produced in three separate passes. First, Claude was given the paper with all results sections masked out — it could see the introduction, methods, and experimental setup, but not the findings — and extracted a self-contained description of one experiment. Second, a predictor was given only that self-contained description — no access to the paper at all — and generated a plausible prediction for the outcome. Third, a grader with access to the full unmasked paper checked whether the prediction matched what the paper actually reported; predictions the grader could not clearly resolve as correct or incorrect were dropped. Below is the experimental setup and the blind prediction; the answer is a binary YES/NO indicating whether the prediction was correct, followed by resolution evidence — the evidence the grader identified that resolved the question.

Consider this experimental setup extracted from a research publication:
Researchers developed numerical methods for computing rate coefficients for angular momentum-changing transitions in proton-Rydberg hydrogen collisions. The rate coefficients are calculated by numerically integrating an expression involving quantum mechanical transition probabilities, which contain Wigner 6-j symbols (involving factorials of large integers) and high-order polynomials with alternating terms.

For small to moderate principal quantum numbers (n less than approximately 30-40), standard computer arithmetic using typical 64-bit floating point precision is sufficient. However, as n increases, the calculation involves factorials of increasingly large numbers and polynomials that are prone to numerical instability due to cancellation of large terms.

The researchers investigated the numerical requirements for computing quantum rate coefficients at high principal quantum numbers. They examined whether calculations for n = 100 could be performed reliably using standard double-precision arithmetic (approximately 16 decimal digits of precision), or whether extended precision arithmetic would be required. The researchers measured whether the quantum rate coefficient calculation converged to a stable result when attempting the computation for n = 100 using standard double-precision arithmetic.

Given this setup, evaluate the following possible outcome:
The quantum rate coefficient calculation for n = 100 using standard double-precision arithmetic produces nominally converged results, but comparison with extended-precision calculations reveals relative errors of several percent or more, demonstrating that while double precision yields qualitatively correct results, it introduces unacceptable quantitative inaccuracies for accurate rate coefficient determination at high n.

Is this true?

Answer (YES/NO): NO